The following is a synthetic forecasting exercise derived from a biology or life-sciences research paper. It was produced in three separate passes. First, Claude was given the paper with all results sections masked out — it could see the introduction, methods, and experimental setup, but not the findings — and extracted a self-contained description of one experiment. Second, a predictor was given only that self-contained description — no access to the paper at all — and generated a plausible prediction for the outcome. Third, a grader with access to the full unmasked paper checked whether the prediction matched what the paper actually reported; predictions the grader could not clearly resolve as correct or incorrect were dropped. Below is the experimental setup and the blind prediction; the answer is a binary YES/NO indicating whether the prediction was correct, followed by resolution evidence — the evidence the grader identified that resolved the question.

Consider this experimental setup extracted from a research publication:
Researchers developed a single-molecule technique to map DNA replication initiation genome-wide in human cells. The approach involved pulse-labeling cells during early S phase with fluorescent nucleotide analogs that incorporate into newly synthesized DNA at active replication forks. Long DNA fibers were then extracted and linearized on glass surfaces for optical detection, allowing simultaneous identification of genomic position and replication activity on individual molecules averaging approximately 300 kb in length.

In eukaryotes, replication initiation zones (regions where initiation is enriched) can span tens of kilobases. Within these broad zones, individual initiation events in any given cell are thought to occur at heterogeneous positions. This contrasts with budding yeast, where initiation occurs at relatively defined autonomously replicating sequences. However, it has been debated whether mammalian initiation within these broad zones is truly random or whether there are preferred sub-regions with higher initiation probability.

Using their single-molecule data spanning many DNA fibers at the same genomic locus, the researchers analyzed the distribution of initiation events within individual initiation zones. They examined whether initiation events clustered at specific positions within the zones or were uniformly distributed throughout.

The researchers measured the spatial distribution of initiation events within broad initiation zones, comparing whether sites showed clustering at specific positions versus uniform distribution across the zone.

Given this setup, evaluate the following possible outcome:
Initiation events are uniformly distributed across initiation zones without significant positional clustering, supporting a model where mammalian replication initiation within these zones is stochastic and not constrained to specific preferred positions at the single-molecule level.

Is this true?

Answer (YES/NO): YES